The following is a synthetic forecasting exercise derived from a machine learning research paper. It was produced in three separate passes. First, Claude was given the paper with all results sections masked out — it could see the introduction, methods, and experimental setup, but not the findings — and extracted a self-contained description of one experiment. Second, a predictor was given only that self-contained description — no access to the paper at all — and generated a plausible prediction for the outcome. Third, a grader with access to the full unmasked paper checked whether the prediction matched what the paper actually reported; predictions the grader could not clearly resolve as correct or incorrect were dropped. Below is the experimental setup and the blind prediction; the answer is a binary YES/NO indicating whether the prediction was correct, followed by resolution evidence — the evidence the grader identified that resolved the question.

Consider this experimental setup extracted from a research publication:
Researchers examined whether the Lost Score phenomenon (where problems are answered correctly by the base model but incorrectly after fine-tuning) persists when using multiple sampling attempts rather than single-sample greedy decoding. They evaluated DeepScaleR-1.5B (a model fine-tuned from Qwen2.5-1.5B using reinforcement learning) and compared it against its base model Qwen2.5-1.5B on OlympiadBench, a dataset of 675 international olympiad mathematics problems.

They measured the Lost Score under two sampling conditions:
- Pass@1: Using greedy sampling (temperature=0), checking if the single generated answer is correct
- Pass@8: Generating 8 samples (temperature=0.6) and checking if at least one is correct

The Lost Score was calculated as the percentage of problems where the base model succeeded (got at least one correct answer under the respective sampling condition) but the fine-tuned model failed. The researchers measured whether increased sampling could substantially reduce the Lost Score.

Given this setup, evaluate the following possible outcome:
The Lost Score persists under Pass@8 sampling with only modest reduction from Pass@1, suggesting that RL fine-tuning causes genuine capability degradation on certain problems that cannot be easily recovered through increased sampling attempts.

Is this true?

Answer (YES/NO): YES